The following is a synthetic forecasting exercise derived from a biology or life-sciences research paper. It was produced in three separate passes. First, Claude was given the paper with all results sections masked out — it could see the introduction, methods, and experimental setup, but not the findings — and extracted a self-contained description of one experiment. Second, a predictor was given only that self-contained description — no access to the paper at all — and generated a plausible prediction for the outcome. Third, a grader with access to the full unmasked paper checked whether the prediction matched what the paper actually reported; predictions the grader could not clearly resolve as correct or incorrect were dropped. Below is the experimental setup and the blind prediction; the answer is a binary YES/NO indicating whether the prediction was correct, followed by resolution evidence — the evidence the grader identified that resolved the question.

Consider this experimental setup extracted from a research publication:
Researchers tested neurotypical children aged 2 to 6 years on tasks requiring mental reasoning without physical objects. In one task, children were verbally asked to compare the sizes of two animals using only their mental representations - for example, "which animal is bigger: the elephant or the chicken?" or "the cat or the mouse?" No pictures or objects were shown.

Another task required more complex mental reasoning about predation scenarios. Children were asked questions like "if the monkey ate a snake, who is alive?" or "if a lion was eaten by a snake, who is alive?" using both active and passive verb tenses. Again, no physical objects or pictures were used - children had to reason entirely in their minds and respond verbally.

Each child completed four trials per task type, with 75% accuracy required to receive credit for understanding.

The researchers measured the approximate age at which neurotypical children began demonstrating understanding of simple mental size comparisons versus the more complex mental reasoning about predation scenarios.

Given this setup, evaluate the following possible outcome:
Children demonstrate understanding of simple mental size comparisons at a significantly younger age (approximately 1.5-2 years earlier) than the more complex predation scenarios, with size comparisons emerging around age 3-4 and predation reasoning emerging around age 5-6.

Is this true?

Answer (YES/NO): NO